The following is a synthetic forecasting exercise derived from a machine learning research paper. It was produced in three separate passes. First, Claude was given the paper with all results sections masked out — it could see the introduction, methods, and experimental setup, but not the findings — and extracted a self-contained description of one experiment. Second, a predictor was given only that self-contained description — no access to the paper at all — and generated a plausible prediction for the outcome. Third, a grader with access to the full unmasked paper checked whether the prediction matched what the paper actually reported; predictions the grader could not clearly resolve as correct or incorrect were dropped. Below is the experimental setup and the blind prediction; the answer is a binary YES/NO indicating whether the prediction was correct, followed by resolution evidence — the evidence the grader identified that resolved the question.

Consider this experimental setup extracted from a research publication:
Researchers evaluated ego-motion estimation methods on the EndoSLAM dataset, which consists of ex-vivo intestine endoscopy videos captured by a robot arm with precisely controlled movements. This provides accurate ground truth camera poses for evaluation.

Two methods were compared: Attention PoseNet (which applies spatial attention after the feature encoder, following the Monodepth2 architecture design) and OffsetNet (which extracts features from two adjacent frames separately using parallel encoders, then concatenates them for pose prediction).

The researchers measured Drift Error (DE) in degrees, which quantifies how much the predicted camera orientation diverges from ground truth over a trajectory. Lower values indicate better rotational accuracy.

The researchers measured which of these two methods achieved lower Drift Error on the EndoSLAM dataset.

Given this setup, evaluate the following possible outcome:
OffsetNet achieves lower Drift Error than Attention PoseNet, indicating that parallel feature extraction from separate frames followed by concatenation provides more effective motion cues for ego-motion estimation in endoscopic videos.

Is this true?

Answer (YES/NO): NO